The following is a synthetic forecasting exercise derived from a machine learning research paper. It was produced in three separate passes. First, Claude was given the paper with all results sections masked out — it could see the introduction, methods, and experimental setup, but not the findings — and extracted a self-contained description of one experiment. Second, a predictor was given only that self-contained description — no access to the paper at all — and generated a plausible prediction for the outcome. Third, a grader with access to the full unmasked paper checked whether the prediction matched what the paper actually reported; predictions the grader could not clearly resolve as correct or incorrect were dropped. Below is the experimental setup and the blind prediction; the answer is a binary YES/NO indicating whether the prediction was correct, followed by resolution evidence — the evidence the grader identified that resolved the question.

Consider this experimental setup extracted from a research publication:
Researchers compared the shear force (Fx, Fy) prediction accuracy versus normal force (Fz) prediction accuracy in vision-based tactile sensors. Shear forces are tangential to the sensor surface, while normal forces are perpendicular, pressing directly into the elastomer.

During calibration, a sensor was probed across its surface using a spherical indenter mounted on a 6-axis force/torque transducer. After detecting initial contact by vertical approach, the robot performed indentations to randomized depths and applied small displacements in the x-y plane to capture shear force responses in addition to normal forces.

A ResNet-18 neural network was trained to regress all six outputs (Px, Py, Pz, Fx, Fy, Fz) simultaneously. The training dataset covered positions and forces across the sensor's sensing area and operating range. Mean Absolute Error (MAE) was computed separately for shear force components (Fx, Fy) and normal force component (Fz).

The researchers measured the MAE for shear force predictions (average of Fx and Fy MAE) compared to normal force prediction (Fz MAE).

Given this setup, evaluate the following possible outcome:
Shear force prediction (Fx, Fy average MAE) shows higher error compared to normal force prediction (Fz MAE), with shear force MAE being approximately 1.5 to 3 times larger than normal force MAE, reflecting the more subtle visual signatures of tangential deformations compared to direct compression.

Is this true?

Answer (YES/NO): NO